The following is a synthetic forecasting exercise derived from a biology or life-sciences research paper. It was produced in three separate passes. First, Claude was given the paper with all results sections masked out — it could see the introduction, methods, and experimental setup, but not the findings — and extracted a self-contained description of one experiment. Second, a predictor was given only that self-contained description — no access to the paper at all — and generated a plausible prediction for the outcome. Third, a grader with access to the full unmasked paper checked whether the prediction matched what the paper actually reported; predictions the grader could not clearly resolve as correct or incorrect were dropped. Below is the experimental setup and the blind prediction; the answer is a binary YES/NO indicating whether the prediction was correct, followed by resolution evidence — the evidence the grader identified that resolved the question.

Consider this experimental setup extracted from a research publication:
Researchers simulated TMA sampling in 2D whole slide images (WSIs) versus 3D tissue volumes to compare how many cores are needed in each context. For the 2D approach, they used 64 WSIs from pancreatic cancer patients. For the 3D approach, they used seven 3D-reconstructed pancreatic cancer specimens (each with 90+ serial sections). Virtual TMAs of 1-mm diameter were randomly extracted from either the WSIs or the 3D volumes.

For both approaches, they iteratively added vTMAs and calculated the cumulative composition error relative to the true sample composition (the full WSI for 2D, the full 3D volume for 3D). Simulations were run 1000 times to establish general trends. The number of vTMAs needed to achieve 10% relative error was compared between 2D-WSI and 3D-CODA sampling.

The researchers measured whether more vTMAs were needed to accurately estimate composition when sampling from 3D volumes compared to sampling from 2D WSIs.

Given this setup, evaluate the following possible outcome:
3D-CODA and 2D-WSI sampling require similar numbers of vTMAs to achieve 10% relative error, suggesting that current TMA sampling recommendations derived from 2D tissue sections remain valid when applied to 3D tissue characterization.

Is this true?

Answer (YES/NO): NO